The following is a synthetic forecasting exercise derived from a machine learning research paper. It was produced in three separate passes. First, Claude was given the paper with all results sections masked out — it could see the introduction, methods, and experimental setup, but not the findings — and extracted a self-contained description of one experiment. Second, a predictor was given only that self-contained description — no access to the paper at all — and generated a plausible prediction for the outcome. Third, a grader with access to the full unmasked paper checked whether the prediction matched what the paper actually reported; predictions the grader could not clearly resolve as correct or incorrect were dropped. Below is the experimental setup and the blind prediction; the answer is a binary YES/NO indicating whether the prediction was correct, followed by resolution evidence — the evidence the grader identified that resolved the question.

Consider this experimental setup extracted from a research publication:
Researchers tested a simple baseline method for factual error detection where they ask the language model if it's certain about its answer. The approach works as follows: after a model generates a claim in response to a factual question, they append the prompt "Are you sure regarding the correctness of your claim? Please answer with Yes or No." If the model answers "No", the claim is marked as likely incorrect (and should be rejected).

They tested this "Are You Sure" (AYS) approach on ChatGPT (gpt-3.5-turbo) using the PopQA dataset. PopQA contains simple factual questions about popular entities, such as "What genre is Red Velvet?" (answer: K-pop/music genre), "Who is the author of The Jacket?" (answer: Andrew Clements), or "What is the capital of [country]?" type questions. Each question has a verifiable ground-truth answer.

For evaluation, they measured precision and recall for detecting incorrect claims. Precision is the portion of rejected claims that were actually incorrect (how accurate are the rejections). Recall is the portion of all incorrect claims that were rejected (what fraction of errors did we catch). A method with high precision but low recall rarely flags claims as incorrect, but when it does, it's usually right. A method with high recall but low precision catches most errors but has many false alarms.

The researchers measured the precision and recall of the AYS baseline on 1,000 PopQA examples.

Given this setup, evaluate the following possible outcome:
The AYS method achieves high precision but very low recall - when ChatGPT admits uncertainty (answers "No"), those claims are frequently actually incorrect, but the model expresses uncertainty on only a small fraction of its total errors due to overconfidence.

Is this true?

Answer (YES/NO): YES